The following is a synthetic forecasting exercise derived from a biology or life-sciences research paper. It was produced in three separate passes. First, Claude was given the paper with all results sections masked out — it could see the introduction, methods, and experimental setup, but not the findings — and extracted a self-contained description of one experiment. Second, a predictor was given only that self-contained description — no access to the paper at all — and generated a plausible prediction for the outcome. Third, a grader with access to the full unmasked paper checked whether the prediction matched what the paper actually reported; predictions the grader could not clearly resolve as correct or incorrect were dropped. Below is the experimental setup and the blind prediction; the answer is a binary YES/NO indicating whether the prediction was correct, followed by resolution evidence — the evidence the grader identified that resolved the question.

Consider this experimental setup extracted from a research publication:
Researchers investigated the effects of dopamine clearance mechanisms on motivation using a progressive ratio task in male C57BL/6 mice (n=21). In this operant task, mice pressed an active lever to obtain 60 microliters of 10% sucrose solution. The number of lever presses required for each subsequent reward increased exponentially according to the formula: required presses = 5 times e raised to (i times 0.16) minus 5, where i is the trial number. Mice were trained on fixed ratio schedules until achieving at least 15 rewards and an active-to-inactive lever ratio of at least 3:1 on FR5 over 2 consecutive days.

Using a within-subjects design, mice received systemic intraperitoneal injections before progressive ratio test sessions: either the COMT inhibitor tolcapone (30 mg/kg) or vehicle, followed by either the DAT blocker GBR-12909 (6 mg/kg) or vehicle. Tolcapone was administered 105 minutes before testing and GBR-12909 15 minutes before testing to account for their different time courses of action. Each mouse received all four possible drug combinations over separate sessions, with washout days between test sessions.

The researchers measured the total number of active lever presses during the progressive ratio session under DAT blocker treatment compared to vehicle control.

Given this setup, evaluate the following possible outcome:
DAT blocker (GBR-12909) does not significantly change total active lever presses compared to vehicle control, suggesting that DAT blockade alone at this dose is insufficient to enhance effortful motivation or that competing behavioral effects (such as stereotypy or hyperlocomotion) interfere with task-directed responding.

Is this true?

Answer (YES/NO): NO